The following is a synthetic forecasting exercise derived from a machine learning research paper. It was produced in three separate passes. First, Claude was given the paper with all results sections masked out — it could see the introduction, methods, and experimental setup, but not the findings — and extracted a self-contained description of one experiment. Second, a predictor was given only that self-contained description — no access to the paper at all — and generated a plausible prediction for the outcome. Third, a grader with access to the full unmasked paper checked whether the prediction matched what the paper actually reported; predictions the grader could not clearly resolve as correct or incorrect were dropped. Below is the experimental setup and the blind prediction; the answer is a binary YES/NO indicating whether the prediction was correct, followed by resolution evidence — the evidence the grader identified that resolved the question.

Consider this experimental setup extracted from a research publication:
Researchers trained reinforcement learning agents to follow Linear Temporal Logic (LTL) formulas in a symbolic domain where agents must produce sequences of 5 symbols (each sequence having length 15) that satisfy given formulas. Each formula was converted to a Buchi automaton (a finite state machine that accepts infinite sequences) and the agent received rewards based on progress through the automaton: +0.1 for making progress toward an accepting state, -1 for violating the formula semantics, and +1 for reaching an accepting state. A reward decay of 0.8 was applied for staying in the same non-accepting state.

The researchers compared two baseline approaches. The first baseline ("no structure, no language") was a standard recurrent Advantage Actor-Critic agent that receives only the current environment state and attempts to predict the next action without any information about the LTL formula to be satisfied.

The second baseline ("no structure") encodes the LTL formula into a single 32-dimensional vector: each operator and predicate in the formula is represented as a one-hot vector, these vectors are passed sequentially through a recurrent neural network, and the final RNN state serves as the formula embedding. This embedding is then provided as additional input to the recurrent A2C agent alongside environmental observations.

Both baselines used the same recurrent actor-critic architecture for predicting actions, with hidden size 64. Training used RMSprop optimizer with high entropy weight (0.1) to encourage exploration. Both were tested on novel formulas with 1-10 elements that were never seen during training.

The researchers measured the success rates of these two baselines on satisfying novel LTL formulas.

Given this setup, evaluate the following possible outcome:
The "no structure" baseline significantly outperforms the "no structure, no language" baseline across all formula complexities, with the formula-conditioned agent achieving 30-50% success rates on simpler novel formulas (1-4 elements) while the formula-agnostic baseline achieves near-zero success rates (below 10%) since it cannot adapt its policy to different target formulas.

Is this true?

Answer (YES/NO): NO